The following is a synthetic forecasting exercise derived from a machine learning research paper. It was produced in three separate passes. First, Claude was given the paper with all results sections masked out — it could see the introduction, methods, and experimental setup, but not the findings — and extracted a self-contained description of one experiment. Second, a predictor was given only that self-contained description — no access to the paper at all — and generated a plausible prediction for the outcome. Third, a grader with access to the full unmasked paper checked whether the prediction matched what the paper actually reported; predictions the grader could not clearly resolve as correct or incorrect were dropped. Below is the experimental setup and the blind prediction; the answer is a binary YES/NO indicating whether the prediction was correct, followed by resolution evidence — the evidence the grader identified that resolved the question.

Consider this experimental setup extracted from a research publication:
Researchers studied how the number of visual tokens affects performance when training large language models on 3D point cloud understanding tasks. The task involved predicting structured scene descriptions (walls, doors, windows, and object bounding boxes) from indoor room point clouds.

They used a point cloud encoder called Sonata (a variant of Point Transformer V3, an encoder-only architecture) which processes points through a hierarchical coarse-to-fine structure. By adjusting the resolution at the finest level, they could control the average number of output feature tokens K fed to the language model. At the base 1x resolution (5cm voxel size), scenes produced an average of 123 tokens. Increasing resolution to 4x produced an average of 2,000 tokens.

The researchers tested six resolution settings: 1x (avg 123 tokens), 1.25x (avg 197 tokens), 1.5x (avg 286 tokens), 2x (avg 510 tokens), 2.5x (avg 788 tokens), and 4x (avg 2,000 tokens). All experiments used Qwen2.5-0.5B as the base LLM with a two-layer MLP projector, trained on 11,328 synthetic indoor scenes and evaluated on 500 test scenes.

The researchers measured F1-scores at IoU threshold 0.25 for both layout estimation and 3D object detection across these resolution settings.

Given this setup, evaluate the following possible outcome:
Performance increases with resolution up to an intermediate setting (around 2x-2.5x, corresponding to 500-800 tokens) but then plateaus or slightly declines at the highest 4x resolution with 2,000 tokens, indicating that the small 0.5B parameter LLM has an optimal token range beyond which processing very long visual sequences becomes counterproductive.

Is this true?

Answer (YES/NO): YES